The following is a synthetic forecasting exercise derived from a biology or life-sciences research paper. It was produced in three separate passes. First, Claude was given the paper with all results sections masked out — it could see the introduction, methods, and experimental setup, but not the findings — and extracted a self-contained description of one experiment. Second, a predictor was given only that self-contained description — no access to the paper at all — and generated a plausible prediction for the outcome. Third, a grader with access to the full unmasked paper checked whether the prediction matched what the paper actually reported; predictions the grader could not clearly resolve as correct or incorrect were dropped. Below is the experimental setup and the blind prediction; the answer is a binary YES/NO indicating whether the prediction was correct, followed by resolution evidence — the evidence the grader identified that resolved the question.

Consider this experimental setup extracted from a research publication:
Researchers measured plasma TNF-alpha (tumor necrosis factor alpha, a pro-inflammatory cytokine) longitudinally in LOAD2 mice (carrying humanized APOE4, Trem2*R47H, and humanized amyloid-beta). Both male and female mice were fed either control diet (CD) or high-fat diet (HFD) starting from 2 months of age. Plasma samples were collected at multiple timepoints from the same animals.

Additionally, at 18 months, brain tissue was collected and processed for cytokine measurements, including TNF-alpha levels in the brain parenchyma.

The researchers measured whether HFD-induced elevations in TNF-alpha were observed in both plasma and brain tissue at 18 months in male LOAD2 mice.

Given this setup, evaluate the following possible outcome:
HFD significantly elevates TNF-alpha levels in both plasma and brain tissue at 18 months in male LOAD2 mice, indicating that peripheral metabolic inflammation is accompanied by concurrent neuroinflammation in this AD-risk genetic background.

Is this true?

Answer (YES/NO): NO